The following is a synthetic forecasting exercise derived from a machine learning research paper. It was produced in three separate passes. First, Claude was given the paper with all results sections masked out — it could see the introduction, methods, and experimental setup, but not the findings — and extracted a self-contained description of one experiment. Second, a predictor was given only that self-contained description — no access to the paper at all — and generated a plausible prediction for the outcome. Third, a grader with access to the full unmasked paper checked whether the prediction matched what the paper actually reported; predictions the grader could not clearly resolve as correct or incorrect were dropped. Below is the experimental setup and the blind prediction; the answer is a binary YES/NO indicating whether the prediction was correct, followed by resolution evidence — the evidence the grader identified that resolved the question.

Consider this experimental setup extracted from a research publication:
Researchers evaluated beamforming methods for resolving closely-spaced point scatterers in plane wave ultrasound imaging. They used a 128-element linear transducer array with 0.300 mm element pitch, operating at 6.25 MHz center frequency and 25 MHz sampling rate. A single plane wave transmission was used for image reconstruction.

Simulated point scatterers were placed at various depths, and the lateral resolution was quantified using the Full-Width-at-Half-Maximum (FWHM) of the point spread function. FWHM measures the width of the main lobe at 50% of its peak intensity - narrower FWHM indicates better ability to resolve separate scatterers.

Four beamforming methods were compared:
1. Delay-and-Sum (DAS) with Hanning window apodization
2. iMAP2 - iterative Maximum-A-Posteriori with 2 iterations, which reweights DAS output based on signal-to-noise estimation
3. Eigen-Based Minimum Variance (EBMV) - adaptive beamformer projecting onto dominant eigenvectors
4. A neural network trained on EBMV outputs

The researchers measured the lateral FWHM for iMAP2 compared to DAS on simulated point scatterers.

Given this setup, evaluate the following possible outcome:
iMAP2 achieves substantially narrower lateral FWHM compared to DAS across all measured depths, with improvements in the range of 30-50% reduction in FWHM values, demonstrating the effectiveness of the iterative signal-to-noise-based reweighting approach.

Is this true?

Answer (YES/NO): NO